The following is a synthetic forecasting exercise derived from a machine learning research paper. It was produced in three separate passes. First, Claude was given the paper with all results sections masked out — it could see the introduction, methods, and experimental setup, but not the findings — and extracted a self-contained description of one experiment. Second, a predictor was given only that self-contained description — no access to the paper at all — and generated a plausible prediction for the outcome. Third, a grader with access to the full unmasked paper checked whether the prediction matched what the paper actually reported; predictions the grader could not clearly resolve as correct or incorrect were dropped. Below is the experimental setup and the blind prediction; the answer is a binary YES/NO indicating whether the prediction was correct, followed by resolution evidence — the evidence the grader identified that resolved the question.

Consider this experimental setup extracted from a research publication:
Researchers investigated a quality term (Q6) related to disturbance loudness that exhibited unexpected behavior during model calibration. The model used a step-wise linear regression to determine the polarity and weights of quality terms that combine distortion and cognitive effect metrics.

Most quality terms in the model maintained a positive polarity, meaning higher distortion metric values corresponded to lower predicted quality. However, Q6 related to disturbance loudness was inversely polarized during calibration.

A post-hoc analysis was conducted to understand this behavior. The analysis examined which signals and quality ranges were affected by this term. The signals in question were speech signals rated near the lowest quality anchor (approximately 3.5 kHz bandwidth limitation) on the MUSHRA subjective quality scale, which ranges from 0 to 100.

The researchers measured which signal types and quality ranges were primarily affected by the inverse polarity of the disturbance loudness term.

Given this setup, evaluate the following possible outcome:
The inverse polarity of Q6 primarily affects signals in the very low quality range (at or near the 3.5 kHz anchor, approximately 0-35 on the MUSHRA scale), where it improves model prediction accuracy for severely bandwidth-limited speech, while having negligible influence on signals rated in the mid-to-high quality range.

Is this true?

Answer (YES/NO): NO